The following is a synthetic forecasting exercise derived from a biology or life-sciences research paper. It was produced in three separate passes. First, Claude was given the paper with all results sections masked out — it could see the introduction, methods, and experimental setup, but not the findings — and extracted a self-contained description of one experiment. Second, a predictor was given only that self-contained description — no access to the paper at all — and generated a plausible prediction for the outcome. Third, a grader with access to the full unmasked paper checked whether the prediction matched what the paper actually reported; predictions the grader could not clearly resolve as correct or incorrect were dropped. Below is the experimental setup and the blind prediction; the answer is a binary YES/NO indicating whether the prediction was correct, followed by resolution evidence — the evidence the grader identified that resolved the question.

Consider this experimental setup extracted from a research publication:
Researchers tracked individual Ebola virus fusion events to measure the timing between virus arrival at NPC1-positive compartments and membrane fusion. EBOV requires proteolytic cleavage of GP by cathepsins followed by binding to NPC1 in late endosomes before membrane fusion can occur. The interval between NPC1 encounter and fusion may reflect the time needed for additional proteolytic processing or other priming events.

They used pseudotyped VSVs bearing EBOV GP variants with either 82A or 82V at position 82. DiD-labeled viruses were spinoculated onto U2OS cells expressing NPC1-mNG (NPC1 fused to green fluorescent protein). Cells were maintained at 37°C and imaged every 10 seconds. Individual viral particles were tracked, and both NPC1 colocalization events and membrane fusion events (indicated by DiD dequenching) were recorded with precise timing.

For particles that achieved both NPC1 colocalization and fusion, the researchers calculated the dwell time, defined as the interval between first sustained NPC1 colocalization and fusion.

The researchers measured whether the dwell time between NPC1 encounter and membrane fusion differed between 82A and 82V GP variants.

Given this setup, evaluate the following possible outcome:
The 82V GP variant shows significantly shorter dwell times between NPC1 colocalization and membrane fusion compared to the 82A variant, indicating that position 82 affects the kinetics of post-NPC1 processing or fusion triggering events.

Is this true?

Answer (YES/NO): YES